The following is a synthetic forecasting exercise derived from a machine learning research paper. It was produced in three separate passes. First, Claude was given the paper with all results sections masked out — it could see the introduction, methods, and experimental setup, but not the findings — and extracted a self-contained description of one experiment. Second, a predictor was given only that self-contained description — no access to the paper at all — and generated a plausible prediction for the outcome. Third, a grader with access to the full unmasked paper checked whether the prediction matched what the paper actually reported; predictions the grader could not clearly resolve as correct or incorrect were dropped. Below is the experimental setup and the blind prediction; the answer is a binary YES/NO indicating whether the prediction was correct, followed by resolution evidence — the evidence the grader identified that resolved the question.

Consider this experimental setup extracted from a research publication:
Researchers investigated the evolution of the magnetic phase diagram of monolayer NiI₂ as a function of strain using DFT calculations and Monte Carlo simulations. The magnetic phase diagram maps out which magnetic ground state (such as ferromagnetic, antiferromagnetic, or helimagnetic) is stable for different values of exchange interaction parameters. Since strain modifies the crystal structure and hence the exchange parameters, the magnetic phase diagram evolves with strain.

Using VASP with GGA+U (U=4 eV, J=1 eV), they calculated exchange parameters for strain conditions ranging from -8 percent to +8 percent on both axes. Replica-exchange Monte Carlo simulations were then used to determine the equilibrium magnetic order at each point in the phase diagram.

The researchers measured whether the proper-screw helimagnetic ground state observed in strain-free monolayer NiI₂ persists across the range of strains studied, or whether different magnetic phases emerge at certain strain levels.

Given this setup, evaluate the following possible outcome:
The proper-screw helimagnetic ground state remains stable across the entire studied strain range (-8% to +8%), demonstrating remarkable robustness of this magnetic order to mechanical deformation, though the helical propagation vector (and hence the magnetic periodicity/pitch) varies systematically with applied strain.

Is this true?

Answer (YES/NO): YES